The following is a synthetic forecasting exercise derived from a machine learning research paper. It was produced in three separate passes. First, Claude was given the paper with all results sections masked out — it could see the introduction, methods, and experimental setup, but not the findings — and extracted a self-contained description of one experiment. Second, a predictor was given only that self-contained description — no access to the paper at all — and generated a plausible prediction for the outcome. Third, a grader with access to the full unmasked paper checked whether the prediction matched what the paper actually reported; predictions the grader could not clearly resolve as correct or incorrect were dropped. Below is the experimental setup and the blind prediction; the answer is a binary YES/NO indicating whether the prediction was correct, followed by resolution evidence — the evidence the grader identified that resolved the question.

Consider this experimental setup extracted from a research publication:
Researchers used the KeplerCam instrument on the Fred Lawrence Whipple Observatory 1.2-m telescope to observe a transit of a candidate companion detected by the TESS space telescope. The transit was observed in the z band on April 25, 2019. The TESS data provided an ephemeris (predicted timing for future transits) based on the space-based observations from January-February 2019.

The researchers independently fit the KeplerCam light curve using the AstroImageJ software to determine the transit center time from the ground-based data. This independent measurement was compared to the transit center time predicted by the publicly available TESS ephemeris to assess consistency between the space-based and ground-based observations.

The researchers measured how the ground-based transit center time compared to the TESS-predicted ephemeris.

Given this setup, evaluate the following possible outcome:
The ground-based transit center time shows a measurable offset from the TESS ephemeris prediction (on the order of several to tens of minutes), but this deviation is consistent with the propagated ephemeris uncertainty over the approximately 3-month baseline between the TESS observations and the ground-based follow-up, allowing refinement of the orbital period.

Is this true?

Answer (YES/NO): NO